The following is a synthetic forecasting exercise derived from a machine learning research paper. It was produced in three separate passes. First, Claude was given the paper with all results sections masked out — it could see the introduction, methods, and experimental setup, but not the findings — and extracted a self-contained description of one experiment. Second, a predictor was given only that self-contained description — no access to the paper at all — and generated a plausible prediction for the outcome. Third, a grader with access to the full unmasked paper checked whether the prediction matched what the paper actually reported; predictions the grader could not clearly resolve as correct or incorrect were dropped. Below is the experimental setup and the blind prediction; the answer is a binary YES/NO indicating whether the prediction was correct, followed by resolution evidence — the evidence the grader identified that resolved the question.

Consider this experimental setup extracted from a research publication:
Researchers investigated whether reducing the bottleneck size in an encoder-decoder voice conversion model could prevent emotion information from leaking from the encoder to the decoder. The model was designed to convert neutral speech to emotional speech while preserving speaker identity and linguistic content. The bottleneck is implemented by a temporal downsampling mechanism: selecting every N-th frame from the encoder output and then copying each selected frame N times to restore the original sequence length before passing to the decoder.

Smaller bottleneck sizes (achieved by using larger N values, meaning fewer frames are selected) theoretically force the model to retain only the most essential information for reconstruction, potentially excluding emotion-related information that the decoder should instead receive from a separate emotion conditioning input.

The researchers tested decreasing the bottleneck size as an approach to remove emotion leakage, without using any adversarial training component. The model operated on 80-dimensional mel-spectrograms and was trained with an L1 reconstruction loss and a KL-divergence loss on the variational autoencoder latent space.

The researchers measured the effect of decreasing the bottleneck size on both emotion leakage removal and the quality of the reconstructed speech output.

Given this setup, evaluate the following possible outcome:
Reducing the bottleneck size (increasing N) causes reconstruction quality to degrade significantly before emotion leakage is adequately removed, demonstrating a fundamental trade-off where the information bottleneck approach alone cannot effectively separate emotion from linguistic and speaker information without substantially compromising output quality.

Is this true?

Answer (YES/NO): YES